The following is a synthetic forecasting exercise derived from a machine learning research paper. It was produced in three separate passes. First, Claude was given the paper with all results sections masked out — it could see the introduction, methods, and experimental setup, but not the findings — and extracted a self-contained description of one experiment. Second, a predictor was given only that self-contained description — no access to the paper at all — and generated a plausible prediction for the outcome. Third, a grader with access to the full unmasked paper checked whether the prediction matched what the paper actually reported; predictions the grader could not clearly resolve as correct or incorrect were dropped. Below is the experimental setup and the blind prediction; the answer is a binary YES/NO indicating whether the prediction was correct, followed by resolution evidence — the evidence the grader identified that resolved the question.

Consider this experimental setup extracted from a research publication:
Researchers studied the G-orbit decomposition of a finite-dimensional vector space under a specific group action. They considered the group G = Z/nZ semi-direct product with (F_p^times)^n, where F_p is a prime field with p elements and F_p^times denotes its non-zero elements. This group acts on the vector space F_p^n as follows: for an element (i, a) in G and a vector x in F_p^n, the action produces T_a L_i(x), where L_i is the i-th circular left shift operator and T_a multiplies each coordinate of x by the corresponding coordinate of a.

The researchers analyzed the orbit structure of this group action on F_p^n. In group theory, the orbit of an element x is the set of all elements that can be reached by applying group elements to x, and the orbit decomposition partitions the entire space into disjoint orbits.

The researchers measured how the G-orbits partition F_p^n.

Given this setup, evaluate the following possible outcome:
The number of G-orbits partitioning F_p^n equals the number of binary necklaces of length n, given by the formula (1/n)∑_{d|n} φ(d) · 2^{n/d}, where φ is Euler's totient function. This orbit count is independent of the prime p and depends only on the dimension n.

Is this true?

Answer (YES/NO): NO